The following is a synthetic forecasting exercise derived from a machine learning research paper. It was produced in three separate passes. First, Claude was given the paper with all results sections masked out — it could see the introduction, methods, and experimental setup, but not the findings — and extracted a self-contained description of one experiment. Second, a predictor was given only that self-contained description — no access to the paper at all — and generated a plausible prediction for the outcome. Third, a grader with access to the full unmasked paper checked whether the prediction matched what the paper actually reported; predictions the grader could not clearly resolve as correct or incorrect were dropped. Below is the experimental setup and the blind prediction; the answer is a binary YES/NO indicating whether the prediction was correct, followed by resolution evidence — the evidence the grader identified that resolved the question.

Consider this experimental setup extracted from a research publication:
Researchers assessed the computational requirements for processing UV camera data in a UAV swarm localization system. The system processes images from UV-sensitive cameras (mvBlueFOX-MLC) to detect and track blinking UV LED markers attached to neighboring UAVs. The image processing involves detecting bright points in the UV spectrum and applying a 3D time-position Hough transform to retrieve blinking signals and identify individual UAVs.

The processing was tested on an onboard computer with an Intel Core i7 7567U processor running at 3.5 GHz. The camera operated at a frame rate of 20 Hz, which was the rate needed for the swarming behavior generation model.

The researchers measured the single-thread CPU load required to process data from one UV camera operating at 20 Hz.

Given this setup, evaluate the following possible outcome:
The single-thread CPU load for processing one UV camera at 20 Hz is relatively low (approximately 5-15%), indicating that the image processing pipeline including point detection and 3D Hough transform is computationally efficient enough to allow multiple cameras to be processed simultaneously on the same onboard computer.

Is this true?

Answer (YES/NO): NO